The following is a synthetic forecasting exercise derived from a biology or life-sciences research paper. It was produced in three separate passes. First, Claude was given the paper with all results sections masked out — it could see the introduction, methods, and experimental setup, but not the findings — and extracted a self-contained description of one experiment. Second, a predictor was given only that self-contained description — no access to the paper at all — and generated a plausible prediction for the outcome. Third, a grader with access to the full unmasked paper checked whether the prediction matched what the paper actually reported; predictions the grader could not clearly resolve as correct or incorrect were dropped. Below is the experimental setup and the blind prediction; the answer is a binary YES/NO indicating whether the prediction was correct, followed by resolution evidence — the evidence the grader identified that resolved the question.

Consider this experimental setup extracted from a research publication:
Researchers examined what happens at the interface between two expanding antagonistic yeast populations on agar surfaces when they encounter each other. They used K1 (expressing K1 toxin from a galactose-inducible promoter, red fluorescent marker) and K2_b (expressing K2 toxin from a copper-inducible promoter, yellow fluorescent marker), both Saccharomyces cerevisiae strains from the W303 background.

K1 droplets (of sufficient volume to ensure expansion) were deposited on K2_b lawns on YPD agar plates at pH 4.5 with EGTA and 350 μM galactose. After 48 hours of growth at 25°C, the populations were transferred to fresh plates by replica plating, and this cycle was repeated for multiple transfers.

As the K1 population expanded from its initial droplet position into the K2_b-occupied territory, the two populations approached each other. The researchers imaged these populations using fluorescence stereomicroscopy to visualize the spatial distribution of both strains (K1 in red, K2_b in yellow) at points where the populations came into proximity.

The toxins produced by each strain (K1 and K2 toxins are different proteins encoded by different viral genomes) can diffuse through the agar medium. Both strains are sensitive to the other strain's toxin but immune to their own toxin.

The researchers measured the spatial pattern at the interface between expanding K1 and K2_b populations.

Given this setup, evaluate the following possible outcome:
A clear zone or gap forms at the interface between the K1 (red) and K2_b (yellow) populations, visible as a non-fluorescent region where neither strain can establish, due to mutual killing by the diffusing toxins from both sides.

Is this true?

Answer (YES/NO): YES